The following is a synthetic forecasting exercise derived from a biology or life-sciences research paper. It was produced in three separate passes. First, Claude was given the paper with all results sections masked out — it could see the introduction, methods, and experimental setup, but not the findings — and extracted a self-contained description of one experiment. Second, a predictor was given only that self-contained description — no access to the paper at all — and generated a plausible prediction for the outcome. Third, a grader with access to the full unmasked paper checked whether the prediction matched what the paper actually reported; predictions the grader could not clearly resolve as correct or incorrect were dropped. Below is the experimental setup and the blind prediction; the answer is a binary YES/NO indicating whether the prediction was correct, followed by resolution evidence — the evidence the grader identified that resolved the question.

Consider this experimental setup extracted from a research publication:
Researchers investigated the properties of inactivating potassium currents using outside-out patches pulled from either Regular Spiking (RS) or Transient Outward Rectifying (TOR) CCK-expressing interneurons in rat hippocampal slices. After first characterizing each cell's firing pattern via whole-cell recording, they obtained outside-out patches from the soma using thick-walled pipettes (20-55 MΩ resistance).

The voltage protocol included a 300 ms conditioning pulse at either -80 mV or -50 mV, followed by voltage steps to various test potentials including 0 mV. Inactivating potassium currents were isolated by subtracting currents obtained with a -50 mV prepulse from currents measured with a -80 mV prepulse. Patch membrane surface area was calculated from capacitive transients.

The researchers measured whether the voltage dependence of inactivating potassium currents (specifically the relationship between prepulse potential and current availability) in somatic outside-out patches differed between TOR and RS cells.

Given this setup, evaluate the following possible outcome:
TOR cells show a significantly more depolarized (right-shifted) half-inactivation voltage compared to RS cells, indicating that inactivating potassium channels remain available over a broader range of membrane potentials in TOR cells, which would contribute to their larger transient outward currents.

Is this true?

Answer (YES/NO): NO